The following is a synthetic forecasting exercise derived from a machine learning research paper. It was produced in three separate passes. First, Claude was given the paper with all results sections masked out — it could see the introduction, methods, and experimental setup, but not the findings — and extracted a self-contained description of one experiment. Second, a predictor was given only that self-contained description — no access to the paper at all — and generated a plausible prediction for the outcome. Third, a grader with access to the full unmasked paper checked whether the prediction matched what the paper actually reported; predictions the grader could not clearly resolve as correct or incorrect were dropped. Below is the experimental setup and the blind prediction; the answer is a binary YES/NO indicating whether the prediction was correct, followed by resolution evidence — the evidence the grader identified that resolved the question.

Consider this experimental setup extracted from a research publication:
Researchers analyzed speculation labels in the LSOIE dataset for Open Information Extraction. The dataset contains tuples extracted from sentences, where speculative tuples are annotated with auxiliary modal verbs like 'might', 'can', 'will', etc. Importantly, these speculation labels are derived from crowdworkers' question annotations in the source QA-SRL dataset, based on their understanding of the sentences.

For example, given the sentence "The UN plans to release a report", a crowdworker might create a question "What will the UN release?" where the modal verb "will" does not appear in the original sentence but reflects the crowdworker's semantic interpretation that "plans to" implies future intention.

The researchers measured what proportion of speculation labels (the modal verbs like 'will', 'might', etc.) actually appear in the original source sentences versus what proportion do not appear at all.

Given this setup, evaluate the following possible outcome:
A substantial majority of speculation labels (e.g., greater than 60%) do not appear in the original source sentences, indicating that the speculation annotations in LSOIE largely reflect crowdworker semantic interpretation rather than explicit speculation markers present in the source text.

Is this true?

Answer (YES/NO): NO